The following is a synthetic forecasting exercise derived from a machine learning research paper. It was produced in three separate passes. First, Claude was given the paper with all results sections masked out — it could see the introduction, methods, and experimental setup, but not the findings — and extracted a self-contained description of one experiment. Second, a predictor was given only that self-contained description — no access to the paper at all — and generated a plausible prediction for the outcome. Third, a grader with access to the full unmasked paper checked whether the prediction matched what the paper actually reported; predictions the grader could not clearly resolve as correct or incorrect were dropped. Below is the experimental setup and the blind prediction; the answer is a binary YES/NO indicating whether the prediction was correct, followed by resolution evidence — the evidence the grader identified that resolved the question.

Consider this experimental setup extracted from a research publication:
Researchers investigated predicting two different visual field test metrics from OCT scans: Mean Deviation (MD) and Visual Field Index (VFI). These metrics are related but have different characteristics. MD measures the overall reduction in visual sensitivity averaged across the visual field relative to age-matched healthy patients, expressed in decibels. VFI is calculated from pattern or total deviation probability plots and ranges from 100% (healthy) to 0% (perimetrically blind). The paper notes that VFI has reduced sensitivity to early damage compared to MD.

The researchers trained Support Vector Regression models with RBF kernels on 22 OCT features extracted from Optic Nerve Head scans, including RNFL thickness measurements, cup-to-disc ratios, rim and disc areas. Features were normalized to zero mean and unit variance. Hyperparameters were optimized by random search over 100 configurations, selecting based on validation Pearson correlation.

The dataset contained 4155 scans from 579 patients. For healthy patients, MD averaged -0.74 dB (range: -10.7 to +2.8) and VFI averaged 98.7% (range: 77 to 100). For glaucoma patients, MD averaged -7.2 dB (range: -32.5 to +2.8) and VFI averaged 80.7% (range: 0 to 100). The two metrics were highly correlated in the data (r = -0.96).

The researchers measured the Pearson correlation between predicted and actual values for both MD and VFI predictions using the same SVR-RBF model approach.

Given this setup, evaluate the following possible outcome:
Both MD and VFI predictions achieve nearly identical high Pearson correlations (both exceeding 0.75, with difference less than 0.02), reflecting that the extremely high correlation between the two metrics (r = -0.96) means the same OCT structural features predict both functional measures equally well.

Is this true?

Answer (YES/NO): NO